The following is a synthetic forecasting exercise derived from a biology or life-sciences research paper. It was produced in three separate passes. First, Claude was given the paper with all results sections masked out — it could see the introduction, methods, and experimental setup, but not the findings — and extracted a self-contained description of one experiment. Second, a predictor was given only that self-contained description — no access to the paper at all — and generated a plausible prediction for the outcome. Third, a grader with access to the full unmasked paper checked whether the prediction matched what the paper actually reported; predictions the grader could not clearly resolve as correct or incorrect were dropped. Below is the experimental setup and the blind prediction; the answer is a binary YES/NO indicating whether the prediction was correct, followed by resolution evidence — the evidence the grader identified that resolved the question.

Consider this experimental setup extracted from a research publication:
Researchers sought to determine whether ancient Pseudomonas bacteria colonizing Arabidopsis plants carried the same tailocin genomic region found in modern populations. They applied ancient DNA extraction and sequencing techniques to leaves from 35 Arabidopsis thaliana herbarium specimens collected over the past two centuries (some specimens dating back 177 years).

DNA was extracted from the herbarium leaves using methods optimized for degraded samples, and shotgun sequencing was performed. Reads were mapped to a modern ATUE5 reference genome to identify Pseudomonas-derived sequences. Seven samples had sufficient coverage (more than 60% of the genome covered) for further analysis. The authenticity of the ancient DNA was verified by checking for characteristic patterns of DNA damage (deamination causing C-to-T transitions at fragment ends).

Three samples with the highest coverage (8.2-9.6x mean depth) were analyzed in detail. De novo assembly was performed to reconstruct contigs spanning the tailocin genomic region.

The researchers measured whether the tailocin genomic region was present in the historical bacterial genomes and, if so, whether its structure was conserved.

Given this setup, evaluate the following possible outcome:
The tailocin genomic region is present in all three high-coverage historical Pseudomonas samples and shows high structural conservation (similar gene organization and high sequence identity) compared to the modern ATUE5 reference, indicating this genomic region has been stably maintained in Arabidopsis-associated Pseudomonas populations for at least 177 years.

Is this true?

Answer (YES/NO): YES